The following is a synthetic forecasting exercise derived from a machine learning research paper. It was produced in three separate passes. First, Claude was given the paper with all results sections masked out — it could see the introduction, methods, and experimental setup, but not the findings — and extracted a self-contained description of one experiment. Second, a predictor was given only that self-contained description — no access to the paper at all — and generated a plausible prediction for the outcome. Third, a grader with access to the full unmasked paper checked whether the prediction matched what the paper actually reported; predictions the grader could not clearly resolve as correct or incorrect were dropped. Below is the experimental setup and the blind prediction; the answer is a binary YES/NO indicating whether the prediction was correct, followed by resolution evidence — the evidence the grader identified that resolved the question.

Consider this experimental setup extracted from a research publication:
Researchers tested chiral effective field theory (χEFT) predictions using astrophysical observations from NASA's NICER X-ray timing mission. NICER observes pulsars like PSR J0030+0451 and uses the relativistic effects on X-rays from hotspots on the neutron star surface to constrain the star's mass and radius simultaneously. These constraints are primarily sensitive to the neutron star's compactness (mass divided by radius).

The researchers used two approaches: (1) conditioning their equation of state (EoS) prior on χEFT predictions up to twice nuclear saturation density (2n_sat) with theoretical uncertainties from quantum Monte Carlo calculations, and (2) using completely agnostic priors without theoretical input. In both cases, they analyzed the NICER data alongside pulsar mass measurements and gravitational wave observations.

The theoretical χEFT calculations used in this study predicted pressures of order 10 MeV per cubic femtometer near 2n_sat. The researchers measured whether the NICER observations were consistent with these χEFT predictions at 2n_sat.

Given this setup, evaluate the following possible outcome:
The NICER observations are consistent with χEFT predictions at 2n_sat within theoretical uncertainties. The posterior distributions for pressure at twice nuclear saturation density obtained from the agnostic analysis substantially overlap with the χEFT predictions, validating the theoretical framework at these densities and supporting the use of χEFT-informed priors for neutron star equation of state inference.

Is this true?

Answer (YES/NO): NO